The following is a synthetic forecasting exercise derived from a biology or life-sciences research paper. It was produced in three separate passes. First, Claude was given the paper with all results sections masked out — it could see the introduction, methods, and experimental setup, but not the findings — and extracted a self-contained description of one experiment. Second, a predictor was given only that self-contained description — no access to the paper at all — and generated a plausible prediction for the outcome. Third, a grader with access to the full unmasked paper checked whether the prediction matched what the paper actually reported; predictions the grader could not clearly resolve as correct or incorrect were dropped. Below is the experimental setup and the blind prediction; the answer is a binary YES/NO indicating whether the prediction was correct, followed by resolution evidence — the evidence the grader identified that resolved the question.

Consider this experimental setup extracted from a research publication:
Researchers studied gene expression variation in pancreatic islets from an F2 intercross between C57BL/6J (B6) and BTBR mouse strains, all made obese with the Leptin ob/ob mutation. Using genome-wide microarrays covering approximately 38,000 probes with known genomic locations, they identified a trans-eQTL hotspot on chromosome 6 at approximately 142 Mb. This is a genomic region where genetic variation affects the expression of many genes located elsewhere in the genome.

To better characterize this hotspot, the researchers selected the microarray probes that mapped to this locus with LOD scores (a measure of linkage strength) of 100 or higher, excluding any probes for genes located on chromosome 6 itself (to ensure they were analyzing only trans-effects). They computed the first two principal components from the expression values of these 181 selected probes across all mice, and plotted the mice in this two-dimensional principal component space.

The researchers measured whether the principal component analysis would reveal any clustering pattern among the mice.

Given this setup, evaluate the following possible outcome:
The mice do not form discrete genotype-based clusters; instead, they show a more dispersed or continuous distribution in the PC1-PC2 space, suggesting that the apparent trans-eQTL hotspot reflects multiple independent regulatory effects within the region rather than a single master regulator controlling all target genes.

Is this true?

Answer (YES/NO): NO